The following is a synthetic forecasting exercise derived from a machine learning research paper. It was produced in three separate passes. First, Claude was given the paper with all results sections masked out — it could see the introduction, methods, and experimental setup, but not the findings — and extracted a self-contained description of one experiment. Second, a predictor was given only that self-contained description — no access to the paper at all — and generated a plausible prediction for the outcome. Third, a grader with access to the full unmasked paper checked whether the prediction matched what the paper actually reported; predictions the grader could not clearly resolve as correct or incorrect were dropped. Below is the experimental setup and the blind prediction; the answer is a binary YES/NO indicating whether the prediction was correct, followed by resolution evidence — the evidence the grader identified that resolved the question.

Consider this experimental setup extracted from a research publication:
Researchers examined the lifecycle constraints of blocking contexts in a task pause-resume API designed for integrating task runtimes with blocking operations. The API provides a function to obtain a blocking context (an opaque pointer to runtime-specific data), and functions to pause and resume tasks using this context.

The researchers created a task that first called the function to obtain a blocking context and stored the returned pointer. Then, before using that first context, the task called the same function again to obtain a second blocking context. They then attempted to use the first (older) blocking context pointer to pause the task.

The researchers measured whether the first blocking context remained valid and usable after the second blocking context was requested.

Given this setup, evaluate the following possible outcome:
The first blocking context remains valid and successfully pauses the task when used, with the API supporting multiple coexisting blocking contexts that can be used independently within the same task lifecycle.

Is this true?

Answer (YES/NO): NO